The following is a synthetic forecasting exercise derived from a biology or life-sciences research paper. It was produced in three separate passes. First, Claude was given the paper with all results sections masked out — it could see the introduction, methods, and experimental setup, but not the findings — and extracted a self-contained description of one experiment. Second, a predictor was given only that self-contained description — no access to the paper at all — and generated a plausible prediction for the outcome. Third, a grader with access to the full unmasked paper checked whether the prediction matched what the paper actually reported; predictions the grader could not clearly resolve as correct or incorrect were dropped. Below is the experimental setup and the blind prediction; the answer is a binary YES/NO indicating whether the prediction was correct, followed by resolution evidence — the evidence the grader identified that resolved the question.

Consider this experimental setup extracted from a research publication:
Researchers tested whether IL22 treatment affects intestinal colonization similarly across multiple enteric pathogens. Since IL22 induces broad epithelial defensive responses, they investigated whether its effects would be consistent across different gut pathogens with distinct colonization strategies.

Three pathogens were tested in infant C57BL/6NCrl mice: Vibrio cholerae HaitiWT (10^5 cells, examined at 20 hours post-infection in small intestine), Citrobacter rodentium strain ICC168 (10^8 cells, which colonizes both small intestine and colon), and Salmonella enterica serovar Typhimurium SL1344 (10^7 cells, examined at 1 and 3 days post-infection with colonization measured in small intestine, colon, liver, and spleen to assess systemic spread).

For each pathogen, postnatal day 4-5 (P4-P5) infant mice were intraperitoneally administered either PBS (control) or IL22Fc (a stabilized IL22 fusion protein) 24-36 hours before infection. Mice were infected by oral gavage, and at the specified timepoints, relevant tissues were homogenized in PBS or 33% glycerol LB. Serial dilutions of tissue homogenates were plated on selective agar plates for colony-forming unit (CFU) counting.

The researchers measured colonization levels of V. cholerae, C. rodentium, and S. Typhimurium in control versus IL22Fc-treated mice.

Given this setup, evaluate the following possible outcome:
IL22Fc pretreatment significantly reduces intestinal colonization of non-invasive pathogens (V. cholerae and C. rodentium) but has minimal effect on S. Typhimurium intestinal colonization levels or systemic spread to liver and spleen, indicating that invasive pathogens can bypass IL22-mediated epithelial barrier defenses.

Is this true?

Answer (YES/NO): YES